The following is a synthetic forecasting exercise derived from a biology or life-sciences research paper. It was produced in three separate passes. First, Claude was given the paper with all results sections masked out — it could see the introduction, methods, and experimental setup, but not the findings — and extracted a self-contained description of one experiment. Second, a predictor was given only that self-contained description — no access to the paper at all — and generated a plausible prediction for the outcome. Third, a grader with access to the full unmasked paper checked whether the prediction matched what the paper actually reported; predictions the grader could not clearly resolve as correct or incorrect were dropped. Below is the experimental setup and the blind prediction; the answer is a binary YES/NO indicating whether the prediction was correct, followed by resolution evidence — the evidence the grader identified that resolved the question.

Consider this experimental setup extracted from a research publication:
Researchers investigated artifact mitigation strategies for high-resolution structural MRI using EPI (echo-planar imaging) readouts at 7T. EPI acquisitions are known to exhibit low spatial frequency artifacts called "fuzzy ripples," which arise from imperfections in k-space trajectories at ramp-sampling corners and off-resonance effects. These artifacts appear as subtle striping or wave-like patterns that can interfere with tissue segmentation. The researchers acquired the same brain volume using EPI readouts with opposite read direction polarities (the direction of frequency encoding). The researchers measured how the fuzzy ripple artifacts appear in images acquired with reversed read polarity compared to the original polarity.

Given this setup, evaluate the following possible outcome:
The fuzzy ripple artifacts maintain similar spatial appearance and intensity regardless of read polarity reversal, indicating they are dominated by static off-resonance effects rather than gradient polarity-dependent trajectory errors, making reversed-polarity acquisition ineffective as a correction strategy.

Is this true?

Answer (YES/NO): NO